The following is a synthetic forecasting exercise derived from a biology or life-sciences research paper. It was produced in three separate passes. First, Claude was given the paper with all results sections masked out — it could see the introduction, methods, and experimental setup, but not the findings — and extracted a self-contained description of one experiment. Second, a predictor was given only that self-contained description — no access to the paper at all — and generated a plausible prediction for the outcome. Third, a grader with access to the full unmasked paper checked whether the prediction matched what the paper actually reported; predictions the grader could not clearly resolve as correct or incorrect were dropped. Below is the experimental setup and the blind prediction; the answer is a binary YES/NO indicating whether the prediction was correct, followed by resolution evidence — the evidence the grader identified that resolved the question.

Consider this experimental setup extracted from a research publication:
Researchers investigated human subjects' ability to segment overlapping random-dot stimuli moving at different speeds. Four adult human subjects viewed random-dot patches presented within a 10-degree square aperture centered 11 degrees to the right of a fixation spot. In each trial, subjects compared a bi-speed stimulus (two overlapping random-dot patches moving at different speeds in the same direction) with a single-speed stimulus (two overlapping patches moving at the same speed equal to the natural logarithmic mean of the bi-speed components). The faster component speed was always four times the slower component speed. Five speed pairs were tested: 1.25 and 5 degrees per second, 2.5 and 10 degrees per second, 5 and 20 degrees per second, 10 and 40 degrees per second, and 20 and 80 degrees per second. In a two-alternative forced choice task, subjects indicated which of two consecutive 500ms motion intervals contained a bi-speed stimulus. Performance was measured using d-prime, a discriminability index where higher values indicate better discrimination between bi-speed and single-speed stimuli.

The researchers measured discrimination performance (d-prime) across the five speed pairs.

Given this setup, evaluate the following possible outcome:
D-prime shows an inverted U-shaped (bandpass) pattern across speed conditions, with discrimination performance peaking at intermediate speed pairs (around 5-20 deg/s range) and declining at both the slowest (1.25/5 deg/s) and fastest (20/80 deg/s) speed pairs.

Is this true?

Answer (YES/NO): NO